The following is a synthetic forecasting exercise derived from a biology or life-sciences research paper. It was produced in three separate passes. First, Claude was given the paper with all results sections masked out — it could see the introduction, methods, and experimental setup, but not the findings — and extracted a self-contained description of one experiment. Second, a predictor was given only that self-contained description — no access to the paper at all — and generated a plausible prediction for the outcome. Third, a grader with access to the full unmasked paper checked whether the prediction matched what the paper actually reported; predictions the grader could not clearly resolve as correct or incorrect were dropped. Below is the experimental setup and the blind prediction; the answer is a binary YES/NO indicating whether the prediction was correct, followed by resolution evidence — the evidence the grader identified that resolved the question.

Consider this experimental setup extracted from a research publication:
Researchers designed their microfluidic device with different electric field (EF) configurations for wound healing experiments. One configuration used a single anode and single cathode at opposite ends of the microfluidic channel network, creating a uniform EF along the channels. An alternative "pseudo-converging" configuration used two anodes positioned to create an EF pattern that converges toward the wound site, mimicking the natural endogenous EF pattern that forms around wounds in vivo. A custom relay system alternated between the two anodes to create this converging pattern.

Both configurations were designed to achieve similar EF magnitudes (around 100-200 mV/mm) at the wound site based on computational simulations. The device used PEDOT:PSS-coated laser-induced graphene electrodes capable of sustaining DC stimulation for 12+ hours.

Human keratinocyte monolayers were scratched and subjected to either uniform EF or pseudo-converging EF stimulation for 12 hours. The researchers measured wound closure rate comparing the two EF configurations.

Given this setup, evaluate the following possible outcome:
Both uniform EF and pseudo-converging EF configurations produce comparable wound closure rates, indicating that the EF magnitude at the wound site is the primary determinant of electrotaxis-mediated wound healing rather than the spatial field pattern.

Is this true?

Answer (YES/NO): NO